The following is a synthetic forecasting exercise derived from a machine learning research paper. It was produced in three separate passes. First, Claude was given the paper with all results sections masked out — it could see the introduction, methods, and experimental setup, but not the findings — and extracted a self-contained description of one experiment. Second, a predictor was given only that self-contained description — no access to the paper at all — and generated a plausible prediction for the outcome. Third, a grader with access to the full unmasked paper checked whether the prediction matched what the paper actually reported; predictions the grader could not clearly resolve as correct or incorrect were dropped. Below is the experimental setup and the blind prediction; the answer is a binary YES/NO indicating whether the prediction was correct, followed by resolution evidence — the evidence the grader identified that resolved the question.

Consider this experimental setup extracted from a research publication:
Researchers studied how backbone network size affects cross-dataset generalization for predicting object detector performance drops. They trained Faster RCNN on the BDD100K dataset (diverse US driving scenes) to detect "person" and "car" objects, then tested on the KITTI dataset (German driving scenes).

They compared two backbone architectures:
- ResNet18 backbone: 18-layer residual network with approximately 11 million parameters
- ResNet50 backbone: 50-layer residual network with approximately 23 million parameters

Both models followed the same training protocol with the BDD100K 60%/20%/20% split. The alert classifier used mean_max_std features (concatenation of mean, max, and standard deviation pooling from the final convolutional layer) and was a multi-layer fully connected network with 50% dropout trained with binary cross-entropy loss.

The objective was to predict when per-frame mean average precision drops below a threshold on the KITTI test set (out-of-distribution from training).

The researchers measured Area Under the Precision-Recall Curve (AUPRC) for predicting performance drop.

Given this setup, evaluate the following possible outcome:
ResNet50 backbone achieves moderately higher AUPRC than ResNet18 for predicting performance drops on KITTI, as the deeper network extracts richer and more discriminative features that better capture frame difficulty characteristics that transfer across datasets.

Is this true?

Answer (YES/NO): YES